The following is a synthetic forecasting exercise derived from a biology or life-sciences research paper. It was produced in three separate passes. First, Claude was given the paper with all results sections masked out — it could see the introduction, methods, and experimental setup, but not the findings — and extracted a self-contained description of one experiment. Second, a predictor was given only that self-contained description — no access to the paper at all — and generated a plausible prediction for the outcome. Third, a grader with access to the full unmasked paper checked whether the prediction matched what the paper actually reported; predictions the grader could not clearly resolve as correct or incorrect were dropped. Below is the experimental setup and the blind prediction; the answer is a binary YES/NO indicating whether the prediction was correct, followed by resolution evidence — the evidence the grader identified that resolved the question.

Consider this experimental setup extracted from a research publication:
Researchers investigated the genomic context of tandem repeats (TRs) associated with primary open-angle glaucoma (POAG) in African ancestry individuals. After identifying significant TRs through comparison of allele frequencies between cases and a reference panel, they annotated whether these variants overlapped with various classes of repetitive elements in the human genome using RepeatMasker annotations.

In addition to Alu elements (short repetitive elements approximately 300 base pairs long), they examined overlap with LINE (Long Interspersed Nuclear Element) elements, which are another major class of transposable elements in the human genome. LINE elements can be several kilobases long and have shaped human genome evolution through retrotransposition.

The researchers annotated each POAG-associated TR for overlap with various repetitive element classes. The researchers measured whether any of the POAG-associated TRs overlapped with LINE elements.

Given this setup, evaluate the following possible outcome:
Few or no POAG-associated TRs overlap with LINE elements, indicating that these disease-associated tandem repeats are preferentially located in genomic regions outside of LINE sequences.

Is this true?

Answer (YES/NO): YES